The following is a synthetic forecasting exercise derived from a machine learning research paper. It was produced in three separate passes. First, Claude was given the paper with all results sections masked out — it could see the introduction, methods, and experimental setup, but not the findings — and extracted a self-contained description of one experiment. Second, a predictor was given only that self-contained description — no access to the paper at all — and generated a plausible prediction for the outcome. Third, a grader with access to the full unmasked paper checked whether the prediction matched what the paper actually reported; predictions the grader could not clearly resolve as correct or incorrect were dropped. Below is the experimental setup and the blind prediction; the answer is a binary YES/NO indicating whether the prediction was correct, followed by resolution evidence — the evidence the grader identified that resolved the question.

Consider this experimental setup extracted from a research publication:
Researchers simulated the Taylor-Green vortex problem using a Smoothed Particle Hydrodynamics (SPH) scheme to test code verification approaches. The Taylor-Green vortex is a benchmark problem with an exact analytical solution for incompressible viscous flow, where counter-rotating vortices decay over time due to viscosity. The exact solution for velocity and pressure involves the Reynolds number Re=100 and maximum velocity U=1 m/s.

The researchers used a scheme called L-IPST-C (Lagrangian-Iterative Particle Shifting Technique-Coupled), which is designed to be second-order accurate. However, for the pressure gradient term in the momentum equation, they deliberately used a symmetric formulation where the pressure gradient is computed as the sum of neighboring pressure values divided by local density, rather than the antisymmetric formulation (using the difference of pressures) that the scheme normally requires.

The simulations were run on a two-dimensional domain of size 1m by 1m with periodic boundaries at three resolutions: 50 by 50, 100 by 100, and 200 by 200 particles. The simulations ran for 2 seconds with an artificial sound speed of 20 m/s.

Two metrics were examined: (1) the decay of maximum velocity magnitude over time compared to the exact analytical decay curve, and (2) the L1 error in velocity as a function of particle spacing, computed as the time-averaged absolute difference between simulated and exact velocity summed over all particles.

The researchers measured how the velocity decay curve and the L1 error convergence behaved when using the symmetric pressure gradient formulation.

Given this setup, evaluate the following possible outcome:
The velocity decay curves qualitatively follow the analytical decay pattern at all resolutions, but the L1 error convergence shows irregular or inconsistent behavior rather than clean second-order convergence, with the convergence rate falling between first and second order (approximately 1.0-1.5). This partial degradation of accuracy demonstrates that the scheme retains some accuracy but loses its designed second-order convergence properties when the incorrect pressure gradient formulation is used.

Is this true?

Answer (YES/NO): NO